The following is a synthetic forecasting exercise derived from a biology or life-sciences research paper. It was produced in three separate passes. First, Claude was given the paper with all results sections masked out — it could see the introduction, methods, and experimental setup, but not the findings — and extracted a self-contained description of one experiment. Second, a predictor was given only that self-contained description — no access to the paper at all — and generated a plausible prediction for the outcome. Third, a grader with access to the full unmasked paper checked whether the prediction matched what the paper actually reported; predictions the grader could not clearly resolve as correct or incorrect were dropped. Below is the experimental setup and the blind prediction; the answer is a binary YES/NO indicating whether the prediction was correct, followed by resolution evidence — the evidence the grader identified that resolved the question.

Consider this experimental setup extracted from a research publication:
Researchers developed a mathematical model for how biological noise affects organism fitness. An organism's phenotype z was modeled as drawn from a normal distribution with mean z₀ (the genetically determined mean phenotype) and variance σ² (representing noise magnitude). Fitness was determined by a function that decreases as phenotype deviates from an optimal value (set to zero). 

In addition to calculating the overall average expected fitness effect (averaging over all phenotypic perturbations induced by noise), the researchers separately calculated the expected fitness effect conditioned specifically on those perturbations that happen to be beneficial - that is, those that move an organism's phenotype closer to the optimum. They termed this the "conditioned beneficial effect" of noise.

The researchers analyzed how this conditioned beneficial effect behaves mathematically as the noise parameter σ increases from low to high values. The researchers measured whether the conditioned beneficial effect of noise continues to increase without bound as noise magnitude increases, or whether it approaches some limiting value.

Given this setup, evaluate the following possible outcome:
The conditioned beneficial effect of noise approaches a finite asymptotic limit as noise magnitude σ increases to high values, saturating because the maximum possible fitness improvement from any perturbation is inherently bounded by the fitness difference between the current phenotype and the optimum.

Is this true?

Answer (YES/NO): YES